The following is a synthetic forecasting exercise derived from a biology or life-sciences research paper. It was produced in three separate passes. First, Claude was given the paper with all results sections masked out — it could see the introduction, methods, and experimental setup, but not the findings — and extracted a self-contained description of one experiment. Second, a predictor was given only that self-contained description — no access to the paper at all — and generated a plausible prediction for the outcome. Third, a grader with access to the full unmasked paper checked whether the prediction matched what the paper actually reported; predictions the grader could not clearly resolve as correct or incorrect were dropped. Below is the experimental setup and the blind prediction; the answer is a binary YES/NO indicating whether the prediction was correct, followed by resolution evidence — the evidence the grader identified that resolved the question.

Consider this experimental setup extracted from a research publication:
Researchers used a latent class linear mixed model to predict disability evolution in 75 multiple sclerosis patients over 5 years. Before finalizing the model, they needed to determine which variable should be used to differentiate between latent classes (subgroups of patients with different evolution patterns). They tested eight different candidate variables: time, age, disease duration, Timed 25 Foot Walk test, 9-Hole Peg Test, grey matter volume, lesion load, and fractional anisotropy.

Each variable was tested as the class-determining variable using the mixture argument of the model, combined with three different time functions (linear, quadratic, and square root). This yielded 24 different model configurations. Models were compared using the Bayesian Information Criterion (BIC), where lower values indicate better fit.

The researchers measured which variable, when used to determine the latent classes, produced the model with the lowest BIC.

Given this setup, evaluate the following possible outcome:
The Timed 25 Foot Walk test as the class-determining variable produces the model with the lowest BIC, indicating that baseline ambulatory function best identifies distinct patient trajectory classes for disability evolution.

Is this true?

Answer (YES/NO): NO